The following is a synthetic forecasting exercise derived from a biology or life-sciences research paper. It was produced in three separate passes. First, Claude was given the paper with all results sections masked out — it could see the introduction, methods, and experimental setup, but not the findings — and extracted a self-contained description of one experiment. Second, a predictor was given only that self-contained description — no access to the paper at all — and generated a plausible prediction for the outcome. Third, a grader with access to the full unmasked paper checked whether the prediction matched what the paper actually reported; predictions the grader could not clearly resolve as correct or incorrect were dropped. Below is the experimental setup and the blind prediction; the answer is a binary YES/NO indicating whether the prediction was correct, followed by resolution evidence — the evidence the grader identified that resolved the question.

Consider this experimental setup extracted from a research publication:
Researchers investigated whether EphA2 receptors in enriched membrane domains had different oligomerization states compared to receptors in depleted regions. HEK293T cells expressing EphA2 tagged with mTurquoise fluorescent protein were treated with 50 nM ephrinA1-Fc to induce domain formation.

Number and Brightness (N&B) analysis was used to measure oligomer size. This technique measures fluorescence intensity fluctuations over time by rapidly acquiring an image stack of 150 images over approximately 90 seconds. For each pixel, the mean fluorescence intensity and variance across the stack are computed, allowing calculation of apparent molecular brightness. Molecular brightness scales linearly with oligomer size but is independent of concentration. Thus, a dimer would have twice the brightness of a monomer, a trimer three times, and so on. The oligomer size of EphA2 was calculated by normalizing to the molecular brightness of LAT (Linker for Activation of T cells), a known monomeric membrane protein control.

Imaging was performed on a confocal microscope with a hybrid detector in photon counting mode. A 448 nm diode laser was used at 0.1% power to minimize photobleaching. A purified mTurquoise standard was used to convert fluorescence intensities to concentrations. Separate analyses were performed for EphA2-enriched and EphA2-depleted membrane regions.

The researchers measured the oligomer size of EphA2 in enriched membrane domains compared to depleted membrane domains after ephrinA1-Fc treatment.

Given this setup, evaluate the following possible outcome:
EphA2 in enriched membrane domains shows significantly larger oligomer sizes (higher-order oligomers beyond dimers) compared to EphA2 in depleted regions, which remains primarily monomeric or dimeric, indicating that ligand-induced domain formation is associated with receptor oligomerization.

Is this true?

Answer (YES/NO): NO